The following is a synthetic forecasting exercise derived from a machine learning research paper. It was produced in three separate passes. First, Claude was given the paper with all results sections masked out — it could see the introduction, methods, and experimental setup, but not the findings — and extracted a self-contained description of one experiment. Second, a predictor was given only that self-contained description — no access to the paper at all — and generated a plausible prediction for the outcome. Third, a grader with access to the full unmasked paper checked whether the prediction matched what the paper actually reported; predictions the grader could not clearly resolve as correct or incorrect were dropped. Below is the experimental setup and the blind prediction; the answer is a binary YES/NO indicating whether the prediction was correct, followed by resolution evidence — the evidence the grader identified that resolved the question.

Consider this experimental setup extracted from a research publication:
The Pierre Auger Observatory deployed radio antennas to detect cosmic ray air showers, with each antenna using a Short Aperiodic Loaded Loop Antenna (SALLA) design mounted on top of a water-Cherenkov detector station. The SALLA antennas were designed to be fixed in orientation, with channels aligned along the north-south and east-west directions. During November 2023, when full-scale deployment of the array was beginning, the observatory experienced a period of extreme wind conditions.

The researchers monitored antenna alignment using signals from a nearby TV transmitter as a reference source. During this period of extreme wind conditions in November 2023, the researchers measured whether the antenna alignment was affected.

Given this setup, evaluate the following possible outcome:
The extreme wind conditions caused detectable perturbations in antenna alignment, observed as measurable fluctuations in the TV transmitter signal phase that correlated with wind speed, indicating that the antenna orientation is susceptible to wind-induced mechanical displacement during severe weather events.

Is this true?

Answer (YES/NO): NO